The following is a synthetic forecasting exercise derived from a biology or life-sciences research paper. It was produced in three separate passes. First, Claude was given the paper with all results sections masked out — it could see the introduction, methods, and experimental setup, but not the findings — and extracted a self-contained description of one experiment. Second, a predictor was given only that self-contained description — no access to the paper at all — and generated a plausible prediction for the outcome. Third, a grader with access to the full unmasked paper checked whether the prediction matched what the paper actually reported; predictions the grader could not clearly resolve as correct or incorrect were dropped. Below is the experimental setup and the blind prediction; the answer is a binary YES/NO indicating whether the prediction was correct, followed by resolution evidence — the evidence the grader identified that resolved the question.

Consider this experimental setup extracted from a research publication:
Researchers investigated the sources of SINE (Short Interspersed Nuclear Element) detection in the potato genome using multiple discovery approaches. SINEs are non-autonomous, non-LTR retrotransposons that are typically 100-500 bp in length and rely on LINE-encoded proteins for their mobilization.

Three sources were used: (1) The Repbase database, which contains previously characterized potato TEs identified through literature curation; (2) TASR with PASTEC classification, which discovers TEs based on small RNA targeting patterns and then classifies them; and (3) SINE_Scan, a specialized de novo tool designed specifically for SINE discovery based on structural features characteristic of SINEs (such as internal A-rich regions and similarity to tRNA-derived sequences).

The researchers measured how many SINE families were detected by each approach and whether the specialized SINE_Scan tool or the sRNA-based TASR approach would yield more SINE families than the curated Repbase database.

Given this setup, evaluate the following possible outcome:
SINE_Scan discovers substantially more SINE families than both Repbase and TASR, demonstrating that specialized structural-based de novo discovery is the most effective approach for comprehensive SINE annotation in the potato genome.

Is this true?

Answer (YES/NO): NO